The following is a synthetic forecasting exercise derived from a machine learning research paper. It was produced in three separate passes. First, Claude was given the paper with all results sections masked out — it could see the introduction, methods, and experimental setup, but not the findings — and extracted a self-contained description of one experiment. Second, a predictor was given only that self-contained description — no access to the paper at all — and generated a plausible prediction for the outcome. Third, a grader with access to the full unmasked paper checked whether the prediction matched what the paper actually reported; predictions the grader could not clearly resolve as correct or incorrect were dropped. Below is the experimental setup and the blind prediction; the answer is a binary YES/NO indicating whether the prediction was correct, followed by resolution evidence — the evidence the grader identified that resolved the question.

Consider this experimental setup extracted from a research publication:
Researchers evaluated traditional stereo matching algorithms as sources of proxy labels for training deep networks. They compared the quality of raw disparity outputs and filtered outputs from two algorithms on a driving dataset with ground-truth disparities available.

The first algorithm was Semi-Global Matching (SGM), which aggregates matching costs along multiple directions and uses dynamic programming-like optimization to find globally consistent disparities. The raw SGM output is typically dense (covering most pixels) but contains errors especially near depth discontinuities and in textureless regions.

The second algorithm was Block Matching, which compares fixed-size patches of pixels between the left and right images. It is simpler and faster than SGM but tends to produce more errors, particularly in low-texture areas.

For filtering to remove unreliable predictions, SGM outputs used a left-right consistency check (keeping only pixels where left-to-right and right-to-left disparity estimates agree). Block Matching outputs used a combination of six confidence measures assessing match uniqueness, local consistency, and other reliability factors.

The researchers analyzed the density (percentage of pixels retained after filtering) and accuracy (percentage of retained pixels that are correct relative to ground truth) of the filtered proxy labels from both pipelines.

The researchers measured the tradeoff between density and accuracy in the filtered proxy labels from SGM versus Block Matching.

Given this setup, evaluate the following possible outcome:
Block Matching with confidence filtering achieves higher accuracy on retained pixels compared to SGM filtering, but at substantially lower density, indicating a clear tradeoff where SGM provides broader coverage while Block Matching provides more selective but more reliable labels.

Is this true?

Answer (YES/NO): YES